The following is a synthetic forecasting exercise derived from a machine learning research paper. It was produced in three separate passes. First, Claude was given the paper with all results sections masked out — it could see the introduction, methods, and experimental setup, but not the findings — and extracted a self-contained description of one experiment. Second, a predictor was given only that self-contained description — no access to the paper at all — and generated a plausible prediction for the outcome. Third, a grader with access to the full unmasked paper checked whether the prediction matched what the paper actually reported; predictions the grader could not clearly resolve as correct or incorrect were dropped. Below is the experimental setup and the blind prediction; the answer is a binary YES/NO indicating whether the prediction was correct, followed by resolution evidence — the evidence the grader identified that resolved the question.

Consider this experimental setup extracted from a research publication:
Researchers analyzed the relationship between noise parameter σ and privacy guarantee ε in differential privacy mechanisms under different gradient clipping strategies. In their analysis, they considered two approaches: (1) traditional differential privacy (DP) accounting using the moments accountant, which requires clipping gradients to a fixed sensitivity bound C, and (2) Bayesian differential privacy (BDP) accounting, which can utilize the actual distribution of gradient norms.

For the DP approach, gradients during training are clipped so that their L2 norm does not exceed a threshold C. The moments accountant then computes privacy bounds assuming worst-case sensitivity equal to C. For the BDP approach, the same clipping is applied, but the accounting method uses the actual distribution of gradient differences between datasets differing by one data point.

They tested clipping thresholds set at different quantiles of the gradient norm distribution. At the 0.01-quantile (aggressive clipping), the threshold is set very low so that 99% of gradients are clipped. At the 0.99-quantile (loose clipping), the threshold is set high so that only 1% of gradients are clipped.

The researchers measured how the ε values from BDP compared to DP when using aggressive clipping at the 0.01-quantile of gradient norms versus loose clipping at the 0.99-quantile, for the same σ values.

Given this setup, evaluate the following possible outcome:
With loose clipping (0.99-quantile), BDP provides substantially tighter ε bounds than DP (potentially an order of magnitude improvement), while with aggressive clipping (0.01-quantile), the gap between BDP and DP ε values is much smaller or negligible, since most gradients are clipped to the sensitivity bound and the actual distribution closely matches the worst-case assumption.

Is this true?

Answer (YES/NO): YES